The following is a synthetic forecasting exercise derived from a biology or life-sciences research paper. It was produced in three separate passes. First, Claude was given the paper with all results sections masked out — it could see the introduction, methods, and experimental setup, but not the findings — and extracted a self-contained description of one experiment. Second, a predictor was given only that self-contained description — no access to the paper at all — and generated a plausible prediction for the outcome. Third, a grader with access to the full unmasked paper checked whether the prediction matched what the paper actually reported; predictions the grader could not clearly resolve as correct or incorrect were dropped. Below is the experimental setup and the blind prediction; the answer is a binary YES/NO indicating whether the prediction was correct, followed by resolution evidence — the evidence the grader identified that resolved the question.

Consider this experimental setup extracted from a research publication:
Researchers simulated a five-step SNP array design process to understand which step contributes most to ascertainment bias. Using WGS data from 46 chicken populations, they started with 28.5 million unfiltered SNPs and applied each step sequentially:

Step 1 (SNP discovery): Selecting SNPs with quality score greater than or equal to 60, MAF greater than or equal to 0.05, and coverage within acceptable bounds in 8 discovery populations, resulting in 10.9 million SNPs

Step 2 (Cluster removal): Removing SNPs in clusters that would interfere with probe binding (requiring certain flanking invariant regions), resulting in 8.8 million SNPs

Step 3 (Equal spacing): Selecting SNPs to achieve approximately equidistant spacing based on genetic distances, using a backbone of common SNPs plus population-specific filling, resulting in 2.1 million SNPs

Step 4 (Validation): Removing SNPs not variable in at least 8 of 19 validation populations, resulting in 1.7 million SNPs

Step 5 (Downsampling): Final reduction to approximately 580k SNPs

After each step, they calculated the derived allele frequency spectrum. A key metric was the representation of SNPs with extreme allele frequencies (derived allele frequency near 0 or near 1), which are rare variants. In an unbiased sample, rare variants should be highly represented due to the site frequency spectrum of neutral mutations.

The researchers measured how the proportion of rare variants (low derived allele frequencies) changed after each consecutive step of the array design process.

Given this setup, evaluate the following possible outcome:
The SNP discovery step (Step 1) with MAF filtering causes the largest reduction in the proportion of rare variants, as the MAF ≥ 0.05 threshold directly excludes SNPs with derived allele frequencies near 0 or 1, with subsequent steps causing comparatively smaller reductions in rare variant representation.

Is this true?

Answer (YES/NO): NO